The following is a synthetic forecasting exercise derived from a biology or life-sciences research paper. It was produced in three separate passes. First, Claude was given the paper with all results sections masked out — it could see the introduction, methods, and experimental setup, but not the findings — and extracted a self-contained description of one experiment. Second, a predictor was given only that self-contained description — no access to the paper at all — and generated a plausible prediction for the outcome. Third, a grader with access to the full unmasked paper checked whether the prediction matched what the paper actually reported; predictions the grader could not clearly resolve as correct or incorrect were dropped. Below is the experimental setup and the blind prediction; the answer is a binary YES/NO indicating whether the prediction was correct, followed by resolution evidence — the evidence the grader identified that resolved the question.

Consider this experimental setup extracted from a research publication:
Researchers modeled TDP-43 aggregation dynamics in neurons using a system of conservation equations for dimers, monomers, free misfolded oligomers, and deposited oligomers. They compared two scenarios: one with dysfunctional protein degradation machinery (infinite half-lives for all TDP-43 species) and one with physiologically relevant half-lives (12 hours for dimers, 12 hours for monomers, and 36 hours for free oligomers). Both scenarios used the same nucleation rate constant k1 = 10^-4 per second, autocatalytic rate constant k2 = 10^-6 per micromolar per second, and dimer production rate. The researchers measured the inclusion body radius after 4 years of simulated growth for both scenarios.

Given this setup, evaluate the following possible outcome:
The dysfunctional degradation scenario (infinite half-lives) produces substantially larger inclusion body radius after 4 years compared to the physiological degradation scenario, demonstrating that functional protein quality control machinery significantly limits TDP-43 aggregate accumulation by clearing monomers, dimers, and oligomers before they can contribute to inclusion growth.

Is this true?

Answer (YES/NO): YES